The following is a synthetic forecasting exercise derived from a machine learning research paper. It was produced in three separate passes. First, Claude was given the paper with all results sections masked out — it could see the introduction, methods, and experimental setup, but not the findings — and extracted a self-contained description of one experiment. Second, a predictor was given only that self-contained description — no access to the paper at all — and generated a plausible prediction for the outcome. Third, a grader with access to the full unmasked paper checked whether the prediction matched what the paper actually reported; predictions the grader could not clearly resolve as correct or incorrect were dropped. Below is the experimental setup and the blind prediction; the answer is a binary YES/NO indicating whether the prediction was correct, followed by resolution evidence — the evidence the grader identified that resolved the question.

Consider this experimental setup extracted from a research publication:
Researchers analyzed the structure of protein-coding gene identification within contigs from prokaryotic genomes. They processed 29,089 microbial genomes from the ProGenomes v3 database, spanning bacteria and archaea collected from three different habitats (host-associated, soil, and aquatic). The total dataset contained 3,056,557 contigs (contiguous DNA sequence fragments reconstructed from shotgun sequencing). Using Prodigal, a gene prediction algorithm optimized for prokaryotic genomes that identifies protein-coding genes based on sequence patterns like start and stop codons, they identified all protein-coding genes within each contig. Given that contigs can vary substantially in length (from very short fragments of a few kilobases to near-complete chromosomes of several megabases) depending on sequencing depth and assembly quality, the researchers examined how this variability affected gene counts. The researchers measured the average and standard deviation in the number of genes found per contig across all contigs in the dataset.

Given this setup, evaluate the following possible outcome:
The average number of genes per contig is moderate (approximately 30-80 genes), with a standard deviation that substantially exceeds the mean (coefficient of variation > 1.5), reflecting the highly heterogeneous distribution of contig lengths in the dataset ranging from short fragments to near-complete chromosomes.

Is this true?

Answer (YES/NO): YES